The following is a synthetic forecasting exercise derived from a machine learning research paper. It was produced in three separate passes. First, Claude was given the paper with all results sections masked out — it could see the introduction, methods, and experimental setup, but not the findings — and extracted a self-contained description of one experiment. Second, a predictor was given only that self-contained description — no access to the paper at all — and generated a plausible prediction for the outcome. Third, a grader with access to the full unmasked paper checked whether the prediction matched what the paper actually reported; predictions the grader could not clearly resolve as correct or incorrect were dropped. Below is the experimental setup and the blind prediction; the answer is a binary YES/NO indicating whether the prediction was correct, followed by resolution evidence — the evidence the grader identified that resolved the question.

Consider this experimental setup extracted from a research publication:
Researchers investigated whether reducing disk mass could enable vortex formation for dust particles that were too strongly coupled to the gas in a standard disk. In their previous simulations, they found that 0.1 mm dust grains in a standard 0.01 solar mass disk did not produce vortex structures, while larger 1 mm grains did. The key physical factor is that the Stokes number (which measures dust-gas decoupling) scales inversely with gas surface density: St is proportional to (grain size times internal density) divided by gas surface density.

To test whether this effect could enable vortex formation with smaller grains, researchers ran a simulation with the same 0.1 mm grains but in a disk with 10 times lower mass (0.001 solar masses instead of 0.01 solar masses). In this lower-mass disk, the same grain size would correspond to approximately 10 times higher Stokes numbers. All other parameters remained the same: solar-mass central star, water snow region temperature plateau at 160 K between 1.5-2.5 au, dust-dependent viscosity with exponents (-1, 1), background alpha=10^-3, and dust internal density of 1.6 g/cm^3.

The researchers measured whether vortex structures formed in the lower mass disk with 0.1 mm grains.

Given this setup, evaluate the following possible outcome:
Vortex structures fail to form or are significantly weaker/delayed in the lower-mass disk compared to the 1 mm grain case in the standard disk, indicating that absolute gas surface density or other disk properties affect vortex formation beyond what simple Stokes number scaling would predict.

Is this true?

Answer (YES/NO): NO